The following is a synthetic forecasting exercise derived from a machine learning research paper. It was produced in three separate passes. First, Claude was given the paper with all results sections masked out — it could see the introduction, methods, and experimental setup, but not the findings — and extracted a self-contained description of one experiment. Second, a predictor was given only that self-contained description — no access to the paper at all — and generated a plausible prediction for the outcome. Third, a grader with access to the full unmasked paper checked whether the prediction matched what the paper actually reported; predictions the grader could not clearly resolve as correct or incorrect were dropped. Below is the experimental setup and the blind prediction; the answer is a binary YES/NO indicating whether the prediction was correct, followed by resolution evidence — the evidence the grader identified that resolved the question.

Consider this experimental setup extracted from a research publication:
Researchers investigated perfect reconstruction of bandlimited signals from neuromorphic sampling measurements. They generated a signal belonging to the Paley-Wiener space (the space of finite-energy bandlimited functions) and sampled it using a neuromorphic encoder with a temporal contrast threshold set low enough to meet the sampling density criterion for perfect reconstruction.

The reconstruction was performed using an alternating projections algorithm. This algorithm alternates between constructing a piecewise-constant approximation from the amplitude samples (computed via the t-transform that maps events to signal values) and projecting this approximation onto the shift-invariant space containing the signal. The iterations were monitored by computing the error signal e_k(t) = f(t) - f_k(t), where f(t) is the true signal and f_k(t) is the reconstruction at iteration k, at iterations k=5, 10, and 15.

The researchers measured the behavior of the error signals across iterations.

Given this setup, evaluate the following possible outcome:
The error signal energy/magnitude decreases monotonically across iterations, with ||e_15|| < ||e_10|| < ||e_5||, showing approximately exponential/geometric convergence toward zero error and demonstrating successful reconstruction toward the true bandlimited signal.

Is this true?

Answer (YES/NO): YES